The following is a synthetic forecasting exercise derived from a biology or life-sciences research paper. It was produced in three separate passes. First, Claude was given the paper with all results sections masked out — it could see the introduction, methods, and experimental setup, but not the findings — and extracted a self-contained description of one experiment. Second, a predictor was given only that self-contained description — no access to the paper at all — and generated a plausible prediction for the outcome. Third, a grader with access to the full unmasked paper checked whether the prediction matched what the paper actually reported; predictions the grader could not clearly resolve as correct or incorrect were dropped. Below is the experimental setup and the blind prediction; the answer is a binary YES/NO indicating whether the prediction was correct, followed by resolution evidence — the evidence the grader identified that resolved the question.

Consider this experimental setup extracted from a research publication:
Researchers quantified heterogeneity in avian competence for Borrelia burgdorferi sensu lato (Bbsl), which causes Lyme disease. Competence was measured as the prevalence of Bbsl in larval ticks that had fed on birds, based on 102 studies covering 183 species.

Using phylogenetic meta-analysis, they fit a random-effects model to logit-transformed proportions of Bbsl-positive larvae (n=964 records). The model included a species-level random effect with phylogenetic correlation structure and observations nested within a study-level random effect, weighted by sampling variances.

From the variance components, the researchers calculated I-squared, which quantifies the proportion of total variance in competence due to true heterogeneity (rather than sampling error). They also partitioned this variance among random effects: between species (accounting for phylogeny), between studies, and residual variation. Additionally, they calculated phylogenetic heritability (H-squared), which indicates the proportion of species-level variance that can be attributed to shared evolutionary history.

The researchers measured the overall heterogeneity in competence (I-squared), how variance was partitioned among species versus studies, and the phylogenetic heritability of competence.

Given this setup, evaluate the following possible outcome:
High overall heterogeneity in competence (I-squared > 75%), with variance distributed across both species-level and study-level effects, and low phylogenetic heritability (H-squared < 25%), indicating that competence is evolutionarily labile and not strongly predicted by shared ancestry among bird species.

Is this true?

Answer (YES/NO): NO